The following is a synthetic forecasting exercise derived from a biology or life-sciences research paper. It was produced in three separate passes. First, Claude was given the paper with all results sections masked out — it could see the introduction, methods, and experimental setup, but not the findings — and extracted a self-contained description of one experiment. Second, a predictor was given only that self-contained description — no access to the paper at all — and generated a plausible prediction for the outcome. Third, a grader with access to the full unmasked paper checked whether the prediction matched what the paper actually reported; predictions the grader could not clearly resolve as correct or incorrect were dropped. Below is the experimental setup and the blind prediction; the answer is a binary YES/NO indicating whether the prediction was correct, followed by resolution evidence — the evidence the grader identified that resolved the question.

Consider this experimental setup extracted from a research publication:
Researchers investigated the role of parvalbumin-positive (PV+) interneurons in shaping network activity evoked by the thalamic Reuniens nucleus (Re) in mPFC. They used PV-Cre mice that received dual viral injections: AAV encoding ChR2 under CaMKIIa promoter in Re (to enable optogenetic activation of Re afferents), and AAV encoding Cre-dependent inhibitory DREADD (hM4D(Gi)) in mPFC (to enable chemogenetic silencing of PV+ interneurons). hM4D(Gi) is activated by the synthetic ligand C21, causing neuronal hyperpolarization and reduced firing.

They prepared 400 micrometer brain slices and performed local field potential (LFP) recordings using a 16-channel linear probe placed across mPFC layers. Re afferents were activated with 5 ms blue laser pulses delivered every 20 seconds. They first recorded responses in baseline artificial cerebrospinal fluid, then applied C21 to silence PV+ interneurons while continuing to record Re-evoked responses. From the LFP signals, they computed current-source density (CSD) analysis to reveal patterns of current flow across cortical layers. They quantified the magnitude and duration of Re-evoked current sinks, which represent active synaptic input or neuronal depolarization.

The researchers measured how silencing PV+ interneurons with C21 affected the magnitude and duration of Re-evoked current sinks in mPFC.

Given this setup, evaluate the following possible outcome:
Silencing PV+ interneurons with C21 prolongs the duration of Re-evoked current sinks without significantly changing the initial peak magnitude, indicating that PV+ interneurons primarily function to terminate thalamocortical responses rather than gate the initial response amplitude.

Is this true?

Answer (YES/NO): NO